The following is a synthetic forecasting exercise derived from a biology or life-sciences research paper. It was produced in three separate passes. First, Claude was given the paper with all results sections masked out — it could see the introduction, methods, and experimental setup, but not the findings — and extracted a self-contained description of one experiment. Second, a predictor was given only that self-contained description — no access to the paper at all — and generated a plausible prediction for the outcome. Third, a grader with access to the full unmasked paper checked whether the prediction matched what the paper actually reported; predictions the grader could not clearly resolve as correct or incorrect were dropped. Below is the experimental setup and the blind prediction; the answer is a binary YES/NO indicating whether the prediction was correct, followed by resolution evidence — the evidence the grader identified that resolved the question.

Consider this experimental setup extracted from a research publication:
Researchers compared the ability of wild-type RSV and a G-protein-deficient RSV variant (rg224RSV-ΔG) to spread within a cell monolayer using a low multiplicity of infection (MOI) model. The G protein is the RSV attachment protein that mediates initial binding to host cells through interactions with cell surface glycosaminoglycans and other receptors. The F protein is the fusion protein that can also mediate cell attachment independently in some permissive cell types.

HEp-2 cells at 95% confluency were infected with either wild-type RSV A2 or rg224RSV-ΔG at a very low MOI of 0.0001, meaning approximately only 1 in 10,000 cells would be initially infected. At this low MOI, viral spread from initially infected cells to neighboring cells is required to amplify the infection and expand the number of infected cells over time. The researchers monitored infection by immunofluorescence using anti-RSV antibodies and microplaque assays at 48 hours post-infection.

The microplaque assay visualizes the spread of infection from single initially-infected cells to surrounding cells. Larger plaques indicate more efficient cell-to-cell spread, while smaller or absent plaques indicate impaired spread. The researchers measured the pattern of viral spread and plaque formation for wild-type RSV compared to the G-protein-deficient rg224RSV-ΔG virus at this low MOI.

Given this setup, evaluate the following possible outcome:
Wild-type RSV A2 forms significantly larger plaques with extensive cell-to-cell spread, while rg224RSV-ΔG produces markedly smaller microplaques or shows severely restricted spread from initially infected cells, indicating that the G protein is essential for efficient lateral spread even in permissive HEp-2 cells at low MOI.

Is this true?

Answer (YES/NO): YES